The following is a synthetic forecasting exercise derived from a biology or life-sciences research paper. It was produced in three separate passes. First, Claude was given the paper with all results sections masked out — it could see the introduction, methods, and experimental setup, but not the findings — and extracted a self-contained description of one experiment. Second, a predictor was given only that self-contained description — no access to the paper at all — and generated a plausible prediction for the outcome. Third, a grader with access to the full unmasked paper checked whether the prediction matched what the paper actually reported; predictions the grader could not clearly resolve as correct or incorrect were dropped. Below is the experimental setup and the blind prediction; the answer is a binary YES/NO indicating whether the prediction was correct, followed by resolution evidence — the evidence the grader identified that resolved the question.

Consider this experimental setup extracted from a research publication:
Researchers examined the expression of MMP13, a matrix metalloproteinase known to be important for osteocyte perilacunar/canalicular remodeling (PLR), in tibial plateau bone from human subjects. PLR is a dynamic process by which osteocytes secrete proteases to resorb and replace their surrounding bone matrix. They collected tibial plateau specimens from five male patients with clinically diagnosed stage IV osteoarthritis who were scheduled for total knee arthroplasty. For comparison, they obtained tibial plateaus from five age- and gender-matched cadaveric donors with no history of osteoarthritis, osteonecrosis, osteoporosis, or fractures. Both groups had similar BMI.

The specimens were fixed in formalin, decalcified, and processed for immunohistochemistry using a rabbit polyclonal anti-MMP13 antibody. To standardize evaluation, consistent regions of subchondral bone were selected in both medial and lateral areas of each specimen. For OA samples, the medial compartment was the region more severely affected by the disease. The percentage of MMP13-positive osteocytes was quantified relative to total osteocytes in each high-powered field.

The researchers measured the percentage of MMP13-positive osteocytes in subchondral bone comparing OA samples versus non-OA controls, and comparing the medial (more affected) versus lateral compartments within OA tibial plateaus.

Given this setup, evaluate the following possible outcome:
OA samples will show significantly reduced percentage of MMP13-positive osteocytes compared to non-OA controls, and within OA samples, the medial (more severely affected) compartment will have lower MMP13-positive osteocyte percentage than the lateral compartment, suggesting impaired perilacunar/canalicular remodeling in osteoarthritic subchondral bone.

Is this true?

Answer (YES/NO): YES